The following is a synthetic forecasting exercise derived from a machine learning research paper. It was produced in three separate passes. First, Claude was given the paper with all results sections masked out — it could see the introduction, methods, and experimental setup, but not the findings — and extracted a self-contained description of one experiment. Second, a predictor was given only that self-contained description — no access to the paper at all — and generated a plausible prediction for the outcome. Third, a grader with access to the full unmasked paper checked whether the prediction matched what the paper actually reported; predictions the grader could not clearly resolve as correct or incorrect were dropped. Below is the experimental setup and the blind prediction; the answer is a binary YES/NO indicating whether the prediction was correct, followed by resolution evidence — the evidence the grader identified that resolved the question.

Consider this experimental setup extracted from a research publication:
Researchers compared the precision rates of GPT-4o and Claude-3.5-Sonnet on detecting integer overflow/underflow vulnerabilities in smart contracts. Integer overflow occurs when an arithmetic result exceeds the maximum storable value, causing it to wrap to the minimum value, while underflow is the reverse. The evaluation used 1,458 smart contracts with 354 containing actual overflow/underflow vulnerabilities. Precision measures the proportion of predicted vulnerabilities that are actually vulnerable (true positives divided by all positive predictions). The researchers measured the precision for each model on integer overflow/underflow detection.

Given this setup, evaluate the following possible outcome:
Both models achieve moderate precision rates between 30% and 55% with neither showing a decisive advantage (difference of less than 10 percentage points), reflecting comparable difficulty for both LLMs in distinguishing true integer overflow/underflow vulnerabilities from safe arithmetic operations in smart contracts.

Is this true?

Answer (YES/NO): YES